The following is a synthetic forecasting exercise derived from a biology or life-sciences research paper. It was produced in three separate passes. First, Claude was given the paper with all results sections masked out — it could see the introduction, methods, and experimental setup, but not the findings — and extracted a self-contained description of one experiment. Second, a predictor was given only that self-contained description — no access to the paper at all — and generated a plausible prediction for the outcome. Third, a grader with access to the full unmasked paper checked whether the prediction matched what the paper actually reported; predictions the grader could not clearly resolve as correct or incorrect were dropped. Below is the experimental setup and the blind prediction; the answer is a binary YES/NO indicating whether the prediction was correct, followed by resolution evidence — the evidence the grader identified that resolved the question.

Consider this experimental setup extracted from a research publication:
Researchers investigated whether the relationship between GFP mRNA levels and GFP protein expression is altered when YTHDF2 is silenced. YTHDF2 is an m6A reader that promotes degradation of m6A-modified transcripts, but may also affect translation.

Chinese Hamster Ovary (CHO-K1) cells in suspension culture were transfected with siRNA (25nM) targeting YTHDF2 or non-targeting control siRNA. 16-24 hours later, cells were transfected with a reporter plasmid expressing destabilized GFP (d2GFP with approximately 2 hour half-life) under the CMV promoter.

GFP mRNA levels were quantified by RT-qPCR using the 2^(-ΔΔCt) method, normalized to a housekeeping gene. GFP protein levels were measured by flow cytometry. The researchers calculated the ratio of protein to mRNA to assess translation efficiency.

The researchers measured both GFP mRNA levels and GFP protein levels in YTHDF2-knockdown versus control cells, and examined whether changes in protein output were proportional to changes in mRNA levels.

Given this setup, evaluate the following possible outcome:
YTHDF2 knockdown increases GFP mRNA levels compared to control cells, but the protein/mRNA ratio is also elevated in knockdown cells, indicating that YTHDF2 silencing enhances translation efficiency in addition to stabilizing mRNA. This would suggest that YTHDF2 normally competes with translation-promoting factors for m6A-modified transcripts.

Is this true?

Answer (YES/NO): NO